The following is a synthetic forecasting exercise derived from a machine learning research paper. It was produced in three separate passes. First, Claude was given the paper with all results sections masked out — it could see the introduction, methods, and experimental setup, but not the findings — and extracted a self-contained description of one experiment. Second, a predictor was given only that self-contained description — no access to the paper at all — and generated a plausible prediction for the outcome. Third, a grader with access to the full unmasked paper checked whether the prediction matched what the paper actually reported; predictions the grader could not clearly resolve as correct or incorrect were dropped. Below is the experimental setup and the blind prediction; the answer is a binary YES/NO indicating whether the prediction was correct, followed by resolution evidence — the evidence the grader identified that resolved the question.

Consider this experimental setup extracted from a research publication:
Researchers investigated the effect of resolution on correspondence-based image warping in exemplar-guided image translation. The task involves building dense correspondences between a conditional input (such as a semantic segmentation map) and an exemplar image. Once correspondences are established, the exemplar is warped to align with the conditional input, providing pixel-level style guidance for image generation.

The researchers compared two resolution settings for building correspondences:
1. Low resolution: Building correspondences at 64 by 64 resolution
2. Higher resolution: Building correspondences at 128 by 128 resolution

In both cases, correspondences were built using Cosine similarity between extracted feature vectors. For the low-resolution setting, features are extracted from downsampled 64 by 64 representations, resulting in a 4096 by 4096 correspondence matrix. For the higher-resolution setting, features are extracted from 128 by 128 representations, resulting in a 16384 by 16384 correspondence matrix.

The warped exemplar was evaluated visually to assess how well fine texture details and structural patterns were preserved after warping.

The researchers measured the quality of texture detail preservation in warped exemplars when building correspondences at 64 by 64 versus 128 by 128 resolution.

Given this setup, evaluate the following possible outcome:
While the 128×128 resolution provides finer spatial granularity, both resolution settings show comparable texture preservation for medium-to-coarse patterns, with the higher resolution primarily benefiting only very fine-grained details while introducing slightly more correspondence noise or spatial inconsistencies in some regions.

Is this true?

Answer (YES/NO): NO